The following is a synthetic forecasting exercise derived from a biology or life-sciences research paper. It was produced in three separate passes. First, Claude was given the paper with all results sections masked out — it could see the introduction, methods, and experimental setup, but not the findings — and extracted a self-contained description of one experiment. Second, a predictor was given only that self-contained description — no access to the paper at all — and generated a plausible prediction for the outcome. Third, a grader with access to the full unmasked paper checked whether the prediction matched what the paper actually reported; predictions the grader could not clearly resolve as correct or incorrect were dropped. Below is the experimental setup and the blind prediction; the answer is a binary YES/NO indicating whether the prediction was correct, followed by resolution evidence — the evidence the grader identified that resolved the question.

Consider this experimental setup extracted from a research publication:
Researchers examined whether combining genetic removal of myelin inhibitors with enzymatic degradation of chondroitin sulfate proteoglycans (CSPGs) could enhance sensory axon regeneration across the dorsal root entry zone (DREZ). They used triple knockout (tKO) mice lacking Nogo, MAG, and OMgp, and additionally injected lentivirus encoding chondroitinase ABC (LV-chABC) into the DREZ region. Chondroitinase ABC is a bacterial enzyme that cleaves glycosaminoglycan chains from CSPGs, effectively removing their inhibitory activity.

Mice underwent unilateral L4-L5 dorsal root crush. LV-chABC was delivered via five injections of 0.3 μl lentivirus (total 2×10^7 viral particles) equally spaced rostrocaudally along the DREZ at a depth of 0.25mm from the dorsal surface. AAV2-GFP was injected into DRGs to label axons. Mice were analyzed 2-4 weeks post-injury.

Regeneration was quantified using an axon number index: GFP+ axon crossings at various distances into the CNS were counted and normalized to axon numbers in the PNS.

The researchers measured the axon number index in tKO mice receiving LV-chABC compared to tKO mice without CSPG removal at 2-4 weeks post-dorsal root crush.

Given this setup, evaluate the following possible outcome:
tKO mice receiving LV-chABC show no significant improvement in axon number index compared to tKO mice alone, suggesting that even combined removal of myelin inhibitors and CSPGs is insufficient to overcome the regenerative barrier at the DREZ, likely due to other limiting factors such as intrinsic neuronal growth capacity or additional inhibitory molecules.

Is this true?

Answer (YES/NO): NO